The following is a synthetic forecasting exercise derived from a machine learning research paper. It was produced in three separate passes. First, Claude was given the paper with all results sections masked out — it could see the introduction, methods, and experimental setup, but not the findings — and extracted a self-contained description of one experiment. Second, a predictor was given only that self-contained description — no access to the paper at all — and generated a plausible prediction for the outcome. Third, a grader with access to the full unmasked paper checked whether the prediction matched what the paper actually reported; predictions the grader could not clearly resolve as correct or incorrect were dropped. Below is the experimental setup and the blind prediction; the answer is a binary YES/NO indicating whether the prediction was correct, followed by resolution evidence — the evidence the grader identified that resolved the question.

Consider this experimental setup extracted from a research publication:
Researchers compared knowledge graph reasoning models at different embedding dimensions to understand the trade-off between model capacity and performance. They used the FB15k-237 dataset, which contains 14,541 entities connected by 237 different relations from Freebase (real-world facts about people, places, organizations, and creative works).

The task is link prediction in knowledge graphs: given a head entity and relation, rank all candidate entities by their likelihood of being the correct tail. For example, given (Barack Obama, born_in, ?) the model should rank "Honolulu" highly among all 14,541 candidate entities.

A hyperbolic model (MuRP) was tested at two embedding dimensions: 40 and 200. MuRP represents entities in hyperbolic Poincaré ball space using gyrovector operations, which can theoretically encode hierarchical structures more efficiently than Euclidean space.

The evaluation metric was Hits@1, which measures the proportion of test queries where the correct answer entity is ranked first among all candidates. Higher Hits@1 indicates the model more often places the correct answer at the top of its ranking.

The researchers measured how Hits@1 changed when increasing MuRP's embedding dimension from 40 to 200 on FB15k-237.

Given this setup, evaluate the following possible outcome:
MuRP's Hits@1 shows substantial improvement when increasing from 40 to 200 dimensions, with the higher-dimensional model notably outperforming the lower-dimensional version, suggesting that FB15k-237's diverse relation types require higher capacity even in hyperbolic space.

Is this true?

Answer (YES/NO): NO